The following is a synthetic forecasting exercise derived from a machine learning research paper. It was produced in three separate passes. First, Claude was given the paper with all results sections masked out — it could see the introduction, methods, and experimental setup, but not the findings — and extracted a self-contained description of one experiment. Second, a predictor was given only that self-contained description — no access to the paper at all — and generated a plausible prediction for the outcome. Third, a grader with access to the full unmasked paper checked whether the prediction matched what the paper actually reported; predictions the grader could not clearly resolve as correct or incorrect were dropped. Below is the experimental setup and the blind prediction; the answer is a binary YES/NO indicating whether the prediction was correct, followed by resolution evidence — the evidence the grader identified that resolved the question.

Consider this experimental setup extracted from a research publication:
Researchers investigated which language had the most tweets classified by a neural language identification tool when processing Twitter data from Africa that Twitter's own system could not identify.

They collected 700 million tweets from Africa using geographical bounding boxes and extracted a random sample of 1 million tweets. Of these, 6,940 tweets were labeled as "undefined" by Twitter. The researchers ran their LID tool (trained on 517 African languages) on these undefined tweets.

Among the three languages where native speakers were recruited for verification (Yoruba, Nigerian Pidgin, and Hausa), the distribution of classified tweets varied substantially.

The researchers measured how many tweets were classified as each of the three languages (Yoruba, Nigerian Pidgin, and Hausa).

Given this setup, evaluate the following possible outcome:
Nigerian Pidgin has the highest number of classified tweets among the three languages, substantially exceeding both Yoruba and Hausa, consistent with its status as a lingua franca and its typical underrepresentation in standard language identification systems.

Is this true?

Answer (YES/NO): NO